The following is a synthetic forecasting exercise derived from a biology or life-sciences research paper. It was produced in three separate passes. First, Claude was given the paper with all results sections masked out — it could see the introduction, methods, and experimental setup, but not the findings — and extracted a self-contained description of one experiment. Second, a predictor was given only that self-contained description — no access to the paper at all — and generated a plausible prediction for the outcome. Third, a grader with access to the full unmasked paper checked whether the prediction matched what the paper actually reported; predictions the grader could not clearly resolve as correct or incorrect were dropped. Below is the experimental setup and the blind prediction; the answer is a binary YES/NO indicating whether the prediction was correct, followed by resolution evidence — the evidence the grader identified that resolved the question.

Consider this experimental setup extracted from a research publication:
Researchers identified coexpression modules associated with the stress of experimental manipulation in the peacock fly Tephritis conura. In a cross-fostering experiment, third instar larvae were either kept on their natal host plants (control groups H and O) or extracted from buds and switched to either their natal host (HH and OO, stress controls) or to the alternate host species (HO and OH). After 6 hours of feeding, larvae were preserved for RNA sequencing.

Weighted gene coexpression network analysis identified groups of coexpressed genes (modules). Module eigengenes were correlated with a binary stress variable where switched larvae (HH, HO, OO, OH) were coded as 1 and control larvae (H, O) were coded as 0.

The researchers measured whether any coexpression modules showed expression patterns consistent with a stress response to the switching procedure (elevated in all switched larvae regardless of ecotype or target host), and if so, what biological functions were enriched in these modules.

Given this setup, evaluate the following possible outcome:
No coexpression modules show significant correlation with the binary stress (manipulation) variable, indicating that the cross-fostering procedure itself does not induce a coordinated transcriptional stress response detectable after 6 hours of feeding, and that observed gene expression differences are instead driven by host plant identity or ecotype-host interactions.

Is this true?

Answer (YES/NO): NO